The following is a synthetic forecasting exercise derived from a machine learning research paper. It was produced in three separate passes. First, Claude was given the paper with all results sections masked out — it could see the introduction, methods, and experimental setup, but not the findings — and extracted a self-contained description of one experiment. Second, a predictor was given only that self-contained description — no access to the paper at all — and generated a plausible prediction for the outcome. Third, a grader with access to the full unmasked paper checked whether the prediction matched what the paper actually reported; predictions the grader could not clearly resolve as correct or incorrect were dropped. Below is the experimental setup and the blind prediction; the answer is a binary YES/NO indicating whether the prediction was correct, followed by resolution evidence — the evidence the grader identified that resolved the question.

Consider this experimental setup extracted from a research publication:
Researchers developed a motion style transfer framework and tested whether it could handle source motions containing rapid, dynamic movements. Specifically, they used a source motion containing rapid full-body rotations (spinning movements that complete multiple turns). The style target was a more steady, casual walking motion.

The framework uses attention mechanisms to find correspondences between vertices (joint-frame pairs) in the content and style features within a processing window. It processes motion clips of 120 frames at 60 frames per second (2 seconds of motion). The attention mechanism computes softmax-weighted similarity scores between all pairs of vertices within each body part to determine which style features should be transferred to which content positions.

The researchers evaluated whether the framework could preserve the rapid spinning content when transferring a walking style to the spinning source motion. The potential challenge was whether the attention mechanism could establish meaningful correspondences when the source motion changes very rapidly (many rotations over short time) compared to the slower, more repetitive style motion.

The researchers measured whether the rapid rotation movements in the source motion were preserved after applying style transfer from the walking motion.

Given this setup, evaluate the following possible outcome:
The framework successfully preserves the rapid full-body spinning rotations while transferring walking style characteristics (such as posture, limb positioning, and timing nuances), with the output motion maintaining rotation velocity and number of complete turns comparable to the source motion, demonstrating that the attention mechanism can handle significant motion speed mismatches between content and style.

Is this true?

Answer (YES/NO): NO